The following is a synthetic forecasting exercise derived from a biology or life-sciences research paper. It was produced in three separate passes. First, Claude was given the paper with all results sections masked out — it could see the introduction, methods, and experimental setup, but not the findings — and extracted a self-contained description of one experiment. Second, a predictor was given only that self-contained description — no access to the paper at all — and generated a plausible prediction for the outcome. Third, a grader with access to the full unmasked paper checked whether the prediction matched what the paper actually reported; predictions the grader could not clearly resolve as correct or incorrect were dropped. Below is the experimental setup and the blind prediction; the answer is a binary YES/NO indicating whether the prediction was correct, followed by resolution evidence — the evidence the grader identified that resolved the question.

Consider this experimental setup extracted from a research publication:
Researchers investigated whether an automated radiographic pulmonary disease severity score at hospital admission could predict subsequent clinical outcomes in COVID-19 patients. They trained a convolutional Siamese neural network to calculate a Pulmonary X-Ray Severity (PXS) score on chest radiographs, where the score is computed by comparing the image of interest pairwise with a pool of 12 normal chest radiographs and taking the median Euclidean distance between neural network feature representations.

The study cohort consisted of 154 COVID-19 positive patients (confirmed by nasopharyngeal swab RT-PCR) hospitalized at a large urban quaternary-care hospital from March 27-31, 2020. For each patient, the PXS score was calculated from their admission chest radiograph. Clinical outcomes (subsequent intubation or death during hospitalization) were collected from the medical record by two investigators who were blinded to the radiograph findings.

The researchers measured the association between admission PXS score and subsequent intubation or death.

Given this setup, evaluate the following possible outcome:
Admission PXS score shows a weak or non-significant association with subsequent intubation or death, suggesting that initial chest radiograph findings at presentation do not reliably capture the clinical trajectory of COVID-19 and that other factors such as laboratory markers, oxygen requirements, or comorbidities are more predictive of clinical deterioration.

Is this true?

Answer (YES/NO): NO